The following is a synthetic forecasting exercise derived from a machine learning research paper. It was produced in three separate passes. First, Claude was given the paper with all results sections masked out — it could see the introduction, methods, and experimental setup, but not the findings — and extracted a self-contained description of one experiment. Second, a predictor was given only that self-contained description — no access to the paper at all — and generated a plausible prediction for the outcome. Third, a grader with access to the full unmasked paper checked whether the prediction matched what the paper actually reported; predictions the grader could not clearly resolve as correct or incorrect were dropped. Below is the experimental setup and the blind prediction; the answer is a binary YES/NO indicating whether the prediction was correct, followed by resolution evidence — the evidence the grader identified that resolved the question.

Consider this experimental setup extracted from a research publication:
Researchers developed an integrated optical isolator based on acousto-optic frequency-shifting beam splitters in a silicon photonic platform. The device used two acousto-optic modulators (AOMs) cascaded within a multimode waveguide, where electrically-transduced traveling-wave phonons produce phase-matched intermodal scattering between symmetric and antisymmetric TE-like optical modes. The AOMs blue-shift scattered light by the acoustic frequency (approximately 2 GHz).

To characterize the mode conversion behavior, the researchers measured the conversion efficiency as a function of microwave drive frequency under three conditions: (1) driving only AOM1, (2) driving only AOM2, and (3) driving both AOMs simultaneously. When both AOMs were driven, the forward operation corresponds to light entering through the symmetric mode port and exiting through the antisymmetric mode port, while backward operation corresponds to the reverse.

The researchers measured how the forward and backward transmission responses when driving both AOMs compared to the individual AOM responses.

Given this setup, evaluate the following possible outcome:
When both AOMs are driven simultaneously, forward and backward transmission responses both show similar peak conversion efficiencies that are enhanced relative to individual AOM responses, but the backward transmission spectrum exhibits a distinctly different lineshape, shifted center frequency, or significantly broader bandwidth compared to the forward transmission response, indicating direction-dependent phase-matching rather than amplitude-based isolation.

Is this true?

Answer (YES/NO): NO